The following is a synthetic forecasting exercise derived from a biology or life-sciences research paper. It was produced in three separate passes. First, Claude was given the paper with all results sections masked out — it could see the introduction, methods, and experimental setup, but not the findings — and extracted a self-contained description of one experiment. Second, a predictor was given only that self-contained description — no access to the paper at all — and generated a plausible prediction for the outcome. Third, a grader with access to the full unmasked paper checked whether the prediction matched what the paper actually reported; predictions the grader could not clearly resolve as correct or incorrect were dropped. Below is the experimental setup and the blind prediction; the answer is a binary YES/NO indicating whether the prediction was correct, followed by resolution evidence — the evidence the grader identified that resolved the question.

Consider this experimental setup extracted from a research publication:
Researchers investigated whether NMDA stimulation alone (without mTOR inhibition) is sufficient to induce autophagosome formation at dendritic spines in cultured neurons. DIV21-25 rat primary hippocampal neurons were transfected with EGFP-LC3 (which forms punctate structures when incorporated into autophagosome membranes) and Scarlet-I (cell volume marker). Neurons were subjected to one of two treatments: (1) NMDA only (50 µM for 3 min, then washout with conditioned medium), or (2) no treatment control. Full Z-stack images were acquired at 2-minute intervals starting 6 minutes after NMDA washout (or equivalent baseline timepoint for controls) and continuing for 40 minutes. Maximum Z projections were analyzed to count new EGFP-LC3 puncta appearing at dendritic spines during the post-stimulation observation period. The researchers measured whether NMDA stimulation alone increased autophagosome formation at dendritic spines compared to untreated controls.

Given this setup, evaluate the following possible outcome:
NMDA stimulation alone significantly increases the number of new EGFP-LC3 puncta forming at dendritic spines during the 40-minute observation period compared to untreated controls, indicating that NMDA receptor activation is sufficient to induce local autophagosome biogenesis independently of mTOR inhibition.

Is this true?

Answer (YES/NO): NO